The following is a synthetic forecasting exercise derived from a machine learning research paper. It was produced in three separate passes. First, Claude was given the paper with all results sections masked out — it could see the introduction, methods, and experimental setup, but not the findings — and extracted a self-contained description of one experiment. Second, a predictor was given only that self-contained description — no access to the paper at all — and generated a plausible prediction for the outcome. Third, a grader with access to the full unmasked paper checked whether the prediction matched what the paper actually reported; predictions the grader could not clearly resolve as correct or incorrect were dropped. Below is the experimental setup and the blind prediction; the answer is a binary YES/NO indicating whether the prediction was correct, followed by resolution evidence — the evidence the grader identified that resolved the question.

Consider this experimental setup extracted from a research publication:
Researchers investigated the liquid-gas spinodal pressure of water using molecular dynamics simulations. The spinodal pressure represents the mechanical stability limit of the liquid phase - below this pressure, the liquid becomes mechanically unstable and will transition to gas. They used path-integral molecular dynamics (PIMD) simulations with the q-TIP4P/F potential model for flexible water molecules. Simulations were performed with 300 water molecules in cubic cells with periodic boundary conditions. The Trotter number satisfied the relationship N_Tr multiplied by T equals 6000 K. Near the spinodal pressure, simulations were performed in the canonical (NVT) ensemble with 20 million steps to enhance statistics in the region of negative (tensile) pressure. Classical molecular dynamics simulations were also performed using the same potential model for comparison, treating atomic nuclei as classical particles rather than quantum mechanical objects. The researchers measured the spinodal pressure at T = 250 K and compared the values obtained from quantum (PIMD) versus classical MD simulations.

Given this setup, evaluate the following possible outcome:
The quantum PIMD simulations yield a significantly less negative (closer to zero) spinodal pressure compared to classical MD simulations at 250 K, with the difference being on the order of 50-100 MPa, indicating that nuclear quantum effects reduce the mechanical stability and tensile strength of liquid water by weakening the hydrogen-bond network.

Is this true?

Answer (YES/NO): NO